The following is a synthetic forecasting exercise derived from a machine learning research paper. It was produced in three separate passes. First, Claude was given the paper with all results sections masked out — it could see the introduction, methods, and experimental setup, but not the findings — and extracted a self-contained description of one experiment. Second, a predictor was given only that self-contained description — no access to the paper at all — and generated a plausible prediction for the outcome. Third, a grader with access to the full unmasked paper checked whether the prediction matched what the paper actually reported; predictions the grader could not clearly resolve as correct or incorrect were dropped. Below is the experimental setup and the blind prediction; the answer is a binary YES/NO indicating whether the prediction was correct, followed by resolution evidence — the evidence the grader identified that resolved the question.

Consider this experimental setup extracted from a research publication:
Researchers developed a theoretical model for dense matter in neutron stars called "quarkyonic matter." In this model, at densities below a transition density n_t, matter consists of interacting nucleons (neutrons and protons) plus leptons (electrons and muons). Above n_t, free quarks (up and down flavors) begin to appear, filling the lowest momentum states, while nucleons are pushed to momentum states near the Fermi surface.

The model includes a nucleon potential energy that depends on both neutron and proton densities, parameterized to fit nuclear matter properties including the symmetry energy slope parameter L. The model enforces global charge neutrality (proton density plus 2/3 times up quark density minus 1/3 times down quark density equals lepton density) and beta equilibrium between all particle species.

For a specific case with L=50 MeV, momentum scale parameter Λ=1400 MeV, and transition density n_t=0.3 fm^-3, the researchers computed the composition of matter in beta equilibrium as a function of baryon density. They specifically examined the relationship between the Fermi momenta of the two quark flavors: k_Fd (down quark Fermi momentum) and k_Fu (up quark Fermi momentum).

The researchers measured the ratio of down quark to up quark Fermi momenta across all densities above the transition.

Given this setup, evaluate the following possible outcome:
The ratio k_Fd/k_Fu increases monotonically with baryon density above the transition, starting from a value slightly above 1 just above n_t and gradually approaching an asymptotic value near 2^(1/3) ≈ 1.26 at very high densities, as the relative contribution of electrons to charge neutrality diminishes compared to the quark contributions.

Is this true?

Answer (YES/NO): NO